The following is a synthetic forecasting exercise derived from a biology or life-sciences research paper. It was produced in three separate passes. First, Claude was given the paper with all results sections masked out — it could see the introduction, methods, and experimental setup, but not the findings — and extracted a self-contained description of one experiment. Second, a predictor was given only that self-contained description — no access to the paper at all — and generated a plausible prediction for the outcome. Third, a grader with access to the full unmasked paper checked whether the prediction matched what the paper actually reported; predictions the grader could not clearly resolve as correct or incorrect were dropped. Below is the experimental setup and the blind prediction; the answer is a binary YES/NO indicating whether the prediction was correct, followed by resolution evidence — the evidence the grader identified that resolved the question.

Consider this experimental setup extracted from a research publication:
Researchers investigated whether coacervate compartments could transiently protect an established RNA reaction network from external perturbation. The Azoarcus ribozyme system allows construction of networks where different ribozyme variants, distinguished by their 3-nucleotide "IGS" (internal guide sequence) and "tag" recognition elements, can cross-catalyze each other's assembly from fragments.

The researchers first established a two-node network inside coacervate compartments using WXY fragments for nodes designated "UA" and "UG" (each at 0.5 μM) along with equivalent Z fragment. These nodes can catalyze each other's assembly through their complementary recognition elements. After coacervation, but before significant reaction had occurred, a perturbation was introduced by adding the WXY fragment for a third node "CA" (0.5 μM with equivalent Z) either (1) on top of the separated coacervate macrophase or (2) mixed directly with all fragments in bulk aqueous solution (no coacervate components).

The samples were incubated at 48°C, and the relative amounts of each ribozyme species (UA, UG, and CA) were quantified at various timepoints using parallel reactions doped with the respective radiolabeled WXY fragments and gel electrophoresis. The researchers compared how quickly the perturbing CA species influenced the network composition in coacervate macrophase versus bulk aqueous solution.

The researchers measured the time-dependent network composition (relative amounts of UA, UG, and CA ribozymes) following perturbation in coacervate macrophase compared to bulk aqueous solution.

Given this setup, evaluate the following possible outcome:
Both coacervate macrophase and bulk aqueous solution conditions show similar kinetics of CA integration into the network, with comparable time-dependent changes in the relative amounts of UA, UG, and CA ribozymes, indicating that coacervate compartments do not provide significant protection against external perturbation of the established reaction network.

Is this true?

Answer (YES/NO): NO